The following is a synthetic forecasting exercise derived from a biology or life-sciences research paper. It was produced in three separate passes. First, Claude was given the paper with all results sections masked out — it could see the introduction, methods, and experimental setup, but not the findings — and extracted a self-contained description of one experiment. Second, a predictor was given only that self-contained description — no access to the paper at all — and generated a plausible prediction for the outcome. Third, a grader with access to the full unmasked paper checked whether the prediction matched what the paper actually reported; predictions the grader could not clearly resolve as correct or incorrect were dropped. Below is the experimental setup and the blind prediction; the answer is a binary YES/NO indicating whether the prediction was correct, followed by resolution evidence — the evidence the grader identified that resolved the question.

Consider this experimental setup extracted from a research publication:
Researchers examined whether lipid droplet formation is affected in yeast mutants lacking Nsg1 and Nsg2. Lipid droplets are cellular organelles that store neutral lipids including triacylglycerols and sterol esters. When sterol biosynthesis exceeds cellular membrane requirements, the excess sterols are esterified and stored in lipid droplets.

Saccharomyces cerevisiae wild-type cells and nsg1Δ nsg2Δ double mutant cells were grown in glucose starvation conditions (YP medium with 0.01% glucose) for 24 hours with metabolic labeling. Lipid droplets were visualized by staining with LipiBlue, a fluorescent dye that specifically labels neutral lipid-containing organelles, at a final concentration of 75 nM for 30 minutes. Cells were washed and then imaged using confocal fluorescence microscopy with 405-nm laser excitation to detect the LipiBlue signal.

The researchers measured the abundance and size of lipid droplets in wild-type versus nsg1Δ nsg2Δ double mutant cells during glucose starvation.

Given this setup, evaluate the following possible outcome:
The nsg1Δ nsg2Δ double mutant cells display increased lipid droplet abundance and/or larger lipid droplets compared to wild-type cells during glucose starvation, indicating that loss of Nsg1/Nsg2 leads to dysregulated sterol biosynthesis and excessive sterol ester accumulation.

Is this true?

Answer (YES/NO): YES